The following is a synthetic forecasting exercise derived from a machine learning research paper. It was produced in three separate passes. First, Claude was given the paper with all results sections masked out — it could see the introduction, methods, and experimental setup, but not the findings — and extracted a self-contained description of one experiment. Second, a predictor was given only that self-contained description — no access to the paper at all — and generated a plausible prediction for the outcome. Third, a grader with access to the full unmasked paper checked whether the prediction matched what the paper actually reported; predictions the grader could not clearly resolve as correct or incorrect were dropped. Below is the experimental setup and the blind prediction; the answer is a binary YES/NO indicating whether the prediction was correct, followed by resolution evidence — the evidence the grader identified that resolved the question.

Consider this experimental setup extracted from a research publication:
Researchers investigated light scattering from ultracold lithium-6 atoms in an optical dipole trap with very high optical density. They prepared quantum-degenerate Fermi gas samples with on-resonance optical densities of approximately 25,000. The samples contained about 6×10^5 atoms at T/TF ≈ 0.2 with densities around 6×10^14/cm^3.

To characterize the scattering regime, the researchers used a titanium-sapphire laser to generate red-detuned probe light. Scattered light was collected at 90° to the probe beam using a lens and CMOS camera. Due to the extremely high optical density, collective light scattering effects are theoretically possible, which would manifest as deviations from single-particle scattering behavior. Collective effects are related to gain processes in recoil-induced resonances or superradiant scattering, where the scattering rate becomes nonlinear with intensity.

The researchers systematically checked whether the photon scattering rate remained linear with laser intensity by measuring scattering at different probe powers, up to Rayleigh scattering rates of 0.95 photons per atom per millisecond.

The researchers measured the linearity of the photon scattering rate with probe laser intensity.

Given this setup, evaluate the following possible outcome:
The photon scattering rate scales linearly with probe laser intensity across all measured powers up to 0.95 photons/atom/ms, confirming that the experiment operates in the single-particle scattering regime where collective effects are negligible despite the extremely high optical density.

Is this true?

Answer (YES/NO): YES